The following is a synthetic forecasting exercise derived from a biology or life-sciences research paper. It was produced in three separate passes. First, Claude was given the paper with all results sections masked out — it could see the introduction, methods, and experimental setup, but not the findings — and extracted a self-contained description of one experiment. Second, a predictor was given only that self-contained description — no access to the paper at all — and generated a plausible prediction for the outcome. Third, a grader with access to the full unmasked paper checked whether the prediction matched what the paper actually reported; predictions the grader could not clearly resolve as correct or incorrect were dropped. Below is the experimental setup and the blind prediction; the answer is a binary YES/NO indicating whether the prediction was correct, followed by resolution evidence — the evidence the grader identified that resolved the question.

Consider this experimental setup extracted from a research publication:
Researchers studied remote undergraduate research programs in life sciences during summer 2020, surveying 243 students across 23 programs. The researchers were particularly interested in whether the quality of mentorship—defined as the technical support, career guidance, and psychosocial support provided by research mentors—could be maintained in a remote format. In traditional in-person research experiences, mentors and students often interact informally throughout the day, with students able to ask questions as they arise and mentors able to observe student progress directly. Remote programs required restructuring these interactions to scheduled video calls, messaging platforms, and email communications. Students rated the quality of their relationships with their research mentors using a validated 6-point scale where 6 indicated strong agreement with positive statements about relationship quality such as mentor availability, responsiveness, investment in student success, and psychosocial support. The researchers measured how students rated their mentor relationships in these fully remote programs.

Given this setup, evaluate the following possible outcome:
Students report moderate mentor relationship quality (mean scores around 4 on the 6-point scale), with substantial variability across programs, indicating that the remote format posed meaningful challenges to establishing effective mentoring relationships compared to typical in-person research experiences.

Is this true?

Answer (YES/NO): NO